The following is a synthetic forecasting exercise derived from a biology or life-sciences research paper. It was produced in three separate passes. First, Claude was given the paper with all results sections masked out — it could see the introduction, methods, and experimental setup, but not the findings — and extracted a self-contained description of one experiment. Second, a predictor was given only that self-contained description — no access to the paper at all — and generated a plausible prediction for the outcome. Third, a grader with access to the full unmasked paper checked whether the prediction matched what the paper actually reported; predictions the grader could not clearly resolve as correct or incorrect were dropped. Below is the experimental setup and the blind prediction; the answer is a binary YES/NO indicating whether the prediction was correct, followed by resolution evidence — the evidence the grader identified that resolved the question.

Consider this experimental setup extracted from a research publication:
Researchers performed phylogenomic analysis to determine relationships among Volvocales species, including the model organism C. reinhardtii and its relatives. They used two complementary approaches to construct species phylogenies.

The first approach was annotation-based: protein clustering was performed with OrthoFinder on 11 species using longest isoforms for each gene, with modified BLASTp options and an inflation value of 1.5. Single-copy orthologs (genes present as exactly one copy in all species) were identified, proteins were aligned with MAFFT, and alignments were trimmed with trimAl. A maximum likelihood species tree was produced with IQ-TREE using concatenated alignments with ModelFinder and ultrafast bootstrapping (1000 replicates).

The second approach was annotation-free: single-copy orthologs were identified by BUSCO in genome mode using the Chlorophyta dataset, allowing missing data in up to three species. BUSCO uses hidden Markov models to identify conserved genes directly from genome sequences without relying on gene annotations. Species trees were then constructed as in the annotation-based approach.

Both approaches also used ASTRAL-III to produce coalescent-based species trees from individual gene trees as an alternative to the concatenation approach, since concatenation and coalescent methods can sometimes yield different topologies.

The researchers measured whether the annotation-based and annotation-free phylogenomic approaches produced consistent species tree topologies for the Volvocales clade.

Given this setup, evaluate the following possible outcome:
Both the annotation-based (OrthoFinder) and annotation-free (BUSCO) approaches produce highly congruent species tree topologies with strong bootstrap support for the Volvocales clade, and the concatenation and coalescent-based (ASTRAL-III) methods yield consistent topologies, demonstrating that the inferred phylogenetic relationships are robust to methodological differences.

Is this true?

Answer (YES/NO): YES